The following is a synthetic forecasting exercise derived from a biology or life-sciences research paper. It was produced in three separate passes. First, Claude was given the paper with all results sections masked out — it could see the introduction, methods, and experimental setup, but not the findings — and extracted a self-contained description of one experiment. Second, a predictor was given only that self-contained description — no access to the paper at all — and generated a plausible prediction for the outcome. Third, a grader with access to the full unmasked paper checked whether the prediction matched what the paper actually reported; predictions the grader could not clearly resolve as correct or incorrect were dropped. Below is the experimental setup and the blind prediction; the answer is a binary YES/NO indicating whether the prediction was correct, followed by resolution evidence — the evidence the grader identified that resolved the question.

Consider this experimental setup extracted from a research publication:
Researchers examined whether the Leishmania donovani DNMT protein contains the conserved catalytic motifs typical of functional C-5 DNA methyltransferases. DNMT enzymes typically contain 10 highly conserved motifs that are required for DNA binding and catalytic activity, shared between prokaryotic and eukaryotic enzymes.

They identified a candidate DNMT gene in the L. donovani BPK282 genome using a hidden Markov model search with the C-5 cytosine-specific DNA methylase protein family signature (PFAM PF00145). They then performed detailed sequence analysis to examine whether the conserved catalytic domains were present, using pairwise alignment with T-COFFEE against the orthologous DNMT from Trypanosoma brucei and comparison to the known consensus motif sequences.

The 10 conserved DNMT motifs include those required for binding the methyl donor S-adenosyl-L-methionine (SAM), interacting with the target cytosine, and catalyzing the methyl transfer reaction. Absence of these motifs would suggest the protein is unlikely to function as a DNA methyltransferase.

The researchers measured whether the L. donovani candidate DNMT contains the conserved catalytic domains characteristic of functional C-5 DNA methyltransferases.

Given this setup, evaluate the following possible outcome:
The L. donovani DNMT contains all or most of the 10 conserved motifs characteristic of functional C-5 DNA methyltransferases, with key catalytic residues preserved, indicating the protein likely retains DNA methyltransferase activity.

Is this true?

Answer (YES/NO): YES